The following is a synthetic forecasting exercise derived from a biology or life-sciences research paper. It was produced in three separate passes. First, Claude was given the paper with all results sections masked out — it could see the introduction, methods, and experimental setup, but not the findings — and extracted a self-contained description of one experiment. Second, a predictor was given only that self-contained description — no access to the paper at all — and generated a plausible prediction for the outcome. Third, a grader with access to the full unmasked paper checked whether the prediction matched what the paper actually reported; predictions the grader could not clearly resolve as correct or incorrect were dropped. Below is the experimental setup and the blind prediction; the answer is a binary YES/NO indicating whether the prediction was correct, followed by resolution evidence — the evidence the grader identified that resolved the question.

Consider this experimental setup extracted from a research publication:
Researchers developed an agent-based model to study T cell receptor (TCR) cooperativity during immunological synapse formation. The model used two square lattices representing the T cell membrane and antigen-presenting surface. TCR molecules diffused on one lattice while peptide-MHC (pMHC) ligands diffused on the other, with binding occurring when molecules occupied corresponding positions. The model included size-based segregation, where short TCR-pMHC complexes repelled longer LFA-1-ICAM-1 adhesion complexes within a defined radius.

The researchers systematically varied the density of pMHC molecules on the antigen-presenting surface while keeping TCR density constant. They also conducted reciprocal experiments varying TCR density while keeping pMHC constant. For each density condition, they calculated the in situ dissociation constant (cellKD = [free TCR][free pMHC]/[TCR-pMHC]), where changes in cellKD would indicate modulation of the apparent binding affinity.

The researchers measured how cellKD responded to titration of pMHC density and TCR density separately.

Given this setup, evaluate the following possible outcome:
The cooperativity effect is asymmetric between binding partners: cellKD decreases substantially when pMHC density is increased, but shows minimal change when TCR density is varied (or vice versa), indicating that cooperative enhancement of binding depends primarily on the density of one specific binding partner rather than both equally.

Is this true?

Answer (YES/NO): NO